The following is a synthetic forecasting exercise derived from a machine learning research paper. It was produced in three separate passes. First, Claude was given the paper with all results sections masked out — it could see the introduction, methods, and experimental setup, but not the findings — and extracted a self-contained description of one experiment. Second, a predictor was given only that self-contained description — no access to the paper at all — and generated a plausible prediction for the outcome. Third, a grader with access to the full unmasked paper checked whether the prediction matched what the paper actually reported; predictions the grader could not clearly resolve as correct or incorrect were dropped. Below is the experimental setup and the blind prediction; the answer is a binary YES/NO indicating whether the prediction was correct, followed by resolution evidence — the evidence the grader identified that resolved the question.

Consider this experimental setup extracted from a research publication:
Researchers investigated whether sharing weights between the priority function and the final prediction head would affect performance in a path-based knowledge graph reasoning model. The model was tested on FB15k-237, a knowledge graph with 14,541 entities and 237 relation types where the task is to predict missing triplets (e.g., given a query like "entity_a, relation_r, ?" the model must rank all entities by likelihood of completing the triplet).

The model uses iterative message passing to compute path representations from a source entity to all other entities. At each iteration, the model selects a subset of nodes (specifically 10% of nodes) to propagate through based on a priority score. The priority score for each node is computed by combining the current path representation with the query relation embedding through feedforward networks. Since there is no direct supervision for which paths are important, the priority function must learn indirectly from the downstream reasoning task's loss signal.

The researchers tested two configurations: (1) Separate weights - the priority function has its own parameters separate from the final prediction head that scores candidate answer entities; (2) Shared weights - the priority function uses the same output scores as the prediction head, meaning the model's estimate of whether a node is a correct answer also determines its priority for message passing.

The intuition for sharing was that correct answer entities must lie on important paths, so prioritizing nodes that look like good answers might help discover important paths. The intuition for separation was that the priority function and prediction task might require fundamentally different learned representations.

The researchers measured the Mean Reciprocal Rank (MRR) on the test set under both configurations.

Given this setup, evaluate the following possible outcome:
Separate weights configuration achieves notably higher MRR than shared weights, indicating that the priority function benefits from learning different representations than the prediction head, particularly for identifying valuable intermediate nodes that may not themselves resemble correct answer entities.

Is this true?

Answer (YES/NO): NO